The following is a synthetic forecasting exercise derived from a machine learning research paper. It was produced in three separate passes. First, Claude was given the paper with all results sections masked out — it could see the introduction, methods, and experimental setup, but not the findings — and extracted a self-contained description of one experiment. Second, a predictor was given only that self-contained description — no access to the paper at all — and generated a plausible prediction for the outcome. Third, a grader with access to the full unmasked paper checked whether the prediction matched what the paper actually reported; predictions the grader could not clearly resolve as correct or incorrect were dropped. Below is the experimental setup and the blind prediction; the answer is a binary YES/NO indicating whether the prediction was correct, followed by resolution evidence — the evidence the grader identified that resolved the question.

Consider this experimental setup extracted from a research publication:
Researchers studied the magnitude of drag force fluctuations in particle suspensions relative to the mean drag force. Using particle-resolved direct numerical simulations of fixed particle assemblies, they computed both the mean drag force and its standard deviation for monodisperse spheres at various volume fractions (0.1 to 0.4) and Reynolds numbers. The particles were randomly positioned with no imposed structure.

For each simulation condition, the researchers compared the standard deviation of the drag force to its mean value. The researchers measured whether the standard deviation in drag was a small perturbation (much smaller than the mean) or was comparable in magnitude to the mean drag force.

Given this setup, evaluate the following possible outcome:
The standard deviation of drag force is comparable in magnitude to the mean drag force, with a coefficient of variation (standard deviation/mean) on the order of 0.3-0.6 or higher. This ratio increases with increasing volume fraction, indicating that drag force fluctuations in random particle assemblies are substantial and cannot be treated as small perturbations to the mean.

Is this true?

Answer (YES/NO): YES